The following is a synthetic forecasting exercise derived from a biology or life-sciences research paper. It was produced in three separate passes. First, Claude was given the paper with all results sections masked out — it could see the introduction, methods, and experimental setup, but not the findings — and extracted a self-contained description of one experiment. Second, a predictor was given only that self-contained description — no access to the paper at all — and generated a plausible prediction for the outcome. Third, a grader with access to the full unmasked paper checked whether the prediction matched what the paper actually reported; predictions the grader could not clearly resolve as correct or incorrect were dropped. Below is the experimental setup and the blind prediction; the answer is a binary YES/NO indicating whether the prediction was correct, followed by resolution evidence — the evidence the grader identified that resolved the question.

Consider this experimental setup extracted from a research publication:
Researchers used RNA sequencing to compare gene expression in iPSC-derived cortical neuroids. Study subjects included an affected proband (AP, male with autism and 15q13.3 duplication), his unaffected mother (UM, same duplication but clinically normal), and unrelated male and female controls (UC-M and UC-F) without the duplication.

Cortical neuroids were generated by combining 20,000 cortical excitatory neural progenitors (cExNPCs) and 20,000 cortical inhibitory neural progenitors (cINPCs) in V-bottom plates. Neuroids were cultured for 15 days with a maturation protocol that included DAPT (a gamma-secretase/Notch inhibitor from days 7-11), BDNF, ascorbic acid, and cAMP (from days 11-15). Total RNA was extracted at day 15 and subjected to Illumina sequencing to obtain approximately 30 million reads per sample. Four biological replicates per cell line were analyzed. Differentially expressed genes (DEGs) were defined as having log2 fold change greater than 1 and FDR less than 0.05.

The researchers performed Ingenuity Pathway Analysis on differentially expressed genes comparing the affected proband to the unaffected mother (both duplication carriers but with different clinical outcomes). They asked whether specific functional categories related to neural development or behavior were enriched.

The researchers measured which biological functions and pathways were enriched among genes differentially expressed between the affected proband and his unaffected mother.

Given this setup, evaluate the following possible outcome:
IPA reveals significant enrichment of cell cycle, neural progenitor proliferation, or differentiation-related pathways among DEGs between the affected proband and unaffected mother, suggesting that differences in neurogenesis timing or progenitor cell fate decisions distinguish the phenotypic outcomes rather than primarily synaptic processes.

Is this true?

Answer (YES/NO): NO